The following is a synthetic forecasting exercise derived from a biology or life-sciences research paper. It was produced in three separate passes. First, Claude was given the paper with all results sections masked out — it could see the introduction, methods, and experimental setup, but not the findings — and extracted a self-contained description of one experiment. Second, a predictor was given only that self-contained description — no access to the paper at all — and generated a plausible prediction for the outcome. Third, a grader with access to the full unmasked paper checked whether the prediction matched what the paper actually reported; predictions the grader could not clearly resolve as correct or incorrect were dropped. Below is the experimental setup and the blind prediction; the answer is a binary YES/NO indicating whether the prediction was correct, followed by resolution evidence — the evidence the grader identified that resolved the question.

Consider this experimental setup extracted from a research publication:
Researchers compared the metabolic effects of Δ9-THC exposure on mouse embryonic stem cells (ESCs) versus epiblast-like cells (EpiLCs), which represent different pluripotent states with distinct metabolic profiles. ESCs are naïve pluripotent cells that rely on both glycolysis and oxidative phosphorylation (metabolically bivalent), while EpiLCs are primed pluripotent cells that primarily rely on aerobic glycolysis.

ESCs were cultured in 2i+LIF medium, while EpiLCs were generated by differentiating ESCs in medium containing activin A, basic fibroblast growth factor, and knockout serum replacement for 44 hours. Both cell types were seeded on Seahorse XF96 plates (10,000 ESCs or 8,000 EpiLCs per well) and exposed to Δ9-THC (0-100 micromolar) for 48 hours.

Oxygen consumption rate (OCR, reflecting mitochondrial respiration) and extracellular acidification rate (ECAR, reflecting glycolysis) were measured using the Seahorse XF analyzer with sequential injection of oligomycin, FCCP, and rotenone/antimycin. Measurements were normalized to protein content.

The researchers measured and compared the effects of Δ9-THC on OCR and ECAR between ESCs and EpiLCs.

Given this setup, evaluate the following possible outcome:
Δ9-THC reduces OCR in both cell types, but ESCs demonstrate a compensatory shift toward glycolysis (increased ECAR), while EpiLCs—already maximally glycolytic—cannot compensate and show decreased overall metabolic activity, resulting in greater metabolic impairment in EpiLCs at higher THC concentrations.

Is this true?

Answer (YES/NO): NO